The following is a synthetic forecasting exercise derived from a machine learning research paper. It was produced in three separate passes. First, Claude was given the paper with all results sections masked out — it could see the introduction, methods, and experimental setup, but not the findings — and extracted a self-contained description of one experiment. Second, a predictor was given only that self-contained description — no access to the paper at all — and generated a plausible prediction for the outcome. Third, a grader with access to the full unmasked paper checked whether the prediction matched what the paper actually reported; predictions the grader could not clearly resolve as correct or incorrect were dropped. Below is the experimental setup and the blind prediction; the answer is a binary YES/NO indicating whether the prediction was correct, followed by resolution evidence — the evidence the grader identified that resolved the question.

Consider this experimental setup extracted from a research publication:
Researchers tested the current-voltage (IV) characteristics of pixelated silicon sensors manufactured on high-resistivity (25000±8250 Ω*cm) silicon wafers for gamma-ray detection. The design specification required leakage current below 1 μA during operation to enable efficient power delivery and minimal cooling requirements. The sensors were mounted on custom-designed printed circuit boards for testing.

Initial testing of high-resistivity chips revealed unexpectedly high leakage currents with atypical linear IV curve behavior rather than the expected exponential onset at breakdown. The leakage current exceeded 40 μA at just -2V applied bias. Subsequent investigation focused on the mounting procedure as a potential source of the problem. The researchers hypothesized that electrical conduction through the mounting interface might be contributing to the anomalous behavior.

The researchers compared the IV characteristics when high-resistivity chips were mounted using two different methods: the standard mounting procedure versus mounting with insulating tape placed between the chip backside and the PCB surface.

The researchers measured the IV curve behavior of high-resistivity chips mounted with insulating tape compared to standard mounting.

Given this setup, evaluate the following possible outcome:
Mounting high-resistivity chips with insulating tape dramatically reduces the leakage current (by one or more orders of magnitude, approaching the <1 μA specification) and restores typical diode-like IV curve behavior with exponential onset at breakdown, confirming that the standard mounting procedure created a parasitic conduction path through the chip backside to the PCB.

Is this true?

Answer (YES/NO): NO